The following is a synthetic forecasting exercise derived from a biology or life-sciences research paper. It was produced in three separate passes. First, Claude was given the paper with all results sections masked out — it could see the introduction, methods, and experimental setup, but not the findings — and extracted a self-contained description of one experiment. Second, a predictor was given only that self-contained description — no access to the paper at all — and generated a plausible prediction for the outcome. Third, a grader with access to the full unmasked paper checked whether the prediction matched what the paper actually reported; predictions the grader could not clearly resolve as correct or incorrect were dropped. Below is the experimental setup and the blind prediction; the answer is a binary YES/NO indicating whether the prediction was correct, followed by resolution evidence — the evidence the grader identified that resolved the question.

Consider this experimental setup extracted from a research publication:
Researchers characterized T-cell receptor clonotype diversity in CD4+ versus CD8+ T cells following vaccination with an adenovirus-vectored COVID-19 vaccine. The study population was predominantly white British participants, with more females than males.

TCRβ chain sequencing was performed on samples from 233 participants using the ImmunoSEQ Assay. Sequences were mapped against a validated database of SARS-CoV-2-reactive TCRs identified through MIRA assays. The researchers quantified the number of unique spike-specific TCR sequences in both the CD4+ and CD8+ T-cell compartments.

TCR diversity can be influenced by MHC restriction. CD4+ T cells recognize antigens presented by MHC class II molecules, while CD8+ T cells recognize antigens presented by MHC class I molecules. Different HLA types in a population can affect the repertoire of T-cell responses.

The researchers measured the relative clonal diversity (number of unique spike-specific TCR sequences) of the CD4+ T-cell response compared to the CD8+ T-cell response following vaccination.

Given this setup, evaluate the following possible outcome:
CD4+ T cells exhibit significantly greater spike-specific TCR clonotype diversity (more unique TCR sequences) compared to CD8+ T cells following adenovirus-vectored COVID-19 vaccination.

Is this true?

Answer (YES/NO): YES